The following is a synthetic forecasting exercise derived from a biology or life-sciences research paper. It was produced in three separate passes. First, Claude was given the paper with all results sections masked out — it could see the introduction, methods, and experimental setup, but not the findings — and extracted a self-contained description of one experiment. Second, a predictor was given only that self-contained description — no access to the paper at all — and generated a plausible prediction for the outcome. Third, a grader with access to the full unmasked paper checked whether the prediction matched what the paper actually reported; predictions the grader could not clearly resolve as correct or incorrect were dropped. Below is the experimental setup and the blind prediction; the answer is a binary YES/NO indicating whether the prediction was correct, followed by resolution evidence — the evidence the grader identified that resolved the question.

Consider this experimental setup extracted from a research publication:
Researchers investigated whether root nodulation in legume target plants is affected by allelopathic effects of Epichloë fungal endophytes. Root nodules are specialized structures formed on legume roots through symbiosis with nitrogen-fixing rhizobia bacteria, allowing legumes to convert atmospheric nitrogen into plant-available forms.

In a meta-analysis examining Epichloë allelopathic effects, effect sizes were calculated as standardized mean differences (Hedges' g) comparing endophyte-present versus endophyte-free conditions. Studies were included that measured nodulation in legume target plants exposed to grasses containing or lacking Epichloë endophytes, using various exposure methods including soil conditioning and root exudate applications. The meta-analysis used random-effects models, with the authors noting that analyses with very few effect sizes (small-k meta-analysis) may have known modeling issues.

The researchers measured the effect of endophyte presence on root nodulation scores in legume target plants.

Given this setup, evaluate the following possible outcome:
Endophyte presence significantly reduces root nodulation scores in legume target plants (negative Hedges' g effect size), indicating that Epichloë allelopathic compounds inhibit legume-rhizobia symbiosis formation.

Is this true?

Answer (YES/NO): NO